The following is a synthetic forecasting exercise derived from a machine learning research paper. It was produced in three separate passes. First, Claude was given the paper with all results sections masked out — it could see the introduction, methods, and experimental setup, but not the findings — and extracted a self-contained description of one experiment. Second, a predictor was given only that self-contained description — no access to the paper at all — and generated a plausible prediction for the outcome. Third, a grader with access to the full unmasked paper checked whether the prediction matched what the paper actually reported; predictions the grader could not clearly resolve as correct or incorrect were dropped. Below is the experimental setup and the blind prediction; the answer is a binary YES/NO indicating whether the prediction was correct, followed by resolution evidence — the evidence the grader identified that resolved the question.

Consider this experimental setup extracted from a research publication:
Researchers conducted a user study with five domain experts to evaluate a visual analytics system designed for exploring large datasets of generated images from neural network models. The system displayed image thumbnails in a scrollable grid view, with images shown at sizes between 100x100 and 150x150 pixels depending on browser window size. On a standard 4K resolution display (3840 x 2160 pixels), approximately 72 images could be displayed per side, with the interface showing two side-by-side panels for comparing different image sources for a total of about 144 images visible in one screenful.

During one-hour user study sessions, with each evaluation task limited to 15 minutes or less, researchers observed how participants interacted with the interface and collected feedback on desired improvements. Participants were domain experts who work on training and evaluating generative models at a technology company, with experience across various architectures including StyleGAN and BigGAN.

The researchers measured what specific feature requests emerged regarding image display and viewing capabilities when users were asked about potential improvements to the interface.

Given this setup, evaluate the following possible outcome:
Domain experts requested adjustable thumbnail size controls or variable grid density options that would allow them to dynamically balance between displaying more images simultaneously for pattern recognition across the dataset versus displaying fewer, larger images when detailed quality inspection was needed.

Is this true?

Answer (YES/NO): NO